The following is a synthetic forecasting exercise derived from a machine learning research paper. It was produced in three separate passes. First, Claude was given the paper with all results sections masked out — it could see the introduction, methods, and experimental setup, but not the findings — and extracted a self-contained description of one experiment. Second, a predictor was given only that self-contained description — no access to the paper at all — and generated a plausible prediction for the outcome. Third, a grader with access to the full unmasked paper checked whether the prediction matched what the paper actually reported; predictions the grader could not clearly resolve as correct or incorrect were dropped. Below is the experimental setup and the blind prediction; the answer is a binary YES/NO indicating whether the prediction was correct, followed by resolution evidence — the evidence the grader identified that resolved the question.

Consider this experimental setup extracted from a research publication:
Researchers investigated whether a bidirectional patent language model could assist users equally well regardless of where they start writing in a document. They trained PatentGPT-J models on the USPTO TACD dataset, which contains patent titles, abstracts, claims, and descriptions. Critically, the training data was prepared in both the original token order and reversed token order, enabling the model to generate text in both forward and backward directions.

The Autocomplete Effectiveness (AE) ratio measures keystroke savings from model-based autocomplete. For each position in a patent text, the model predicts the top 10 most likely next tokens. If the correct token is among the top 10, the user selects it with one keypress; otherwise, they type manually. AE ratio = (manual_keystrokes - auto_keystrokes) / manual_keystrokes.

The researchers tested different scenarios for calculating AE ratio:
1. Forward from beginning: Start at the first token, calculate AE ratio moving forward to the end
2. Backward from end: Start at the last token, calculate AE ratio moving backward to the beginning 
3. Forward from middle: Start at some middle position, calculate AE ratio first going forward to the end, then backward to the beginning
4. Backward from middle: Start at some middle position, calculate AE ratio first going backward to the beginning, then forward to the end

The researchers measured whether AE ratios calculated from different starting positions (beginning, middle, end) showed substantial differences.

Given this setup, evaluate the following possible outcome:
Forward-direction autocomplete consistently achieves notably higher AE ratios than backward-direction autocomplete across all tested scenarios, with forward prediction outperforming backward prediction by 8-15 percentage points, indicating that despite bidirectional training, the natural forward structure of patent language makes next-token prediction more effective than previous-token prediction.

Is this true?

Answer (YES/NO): NO